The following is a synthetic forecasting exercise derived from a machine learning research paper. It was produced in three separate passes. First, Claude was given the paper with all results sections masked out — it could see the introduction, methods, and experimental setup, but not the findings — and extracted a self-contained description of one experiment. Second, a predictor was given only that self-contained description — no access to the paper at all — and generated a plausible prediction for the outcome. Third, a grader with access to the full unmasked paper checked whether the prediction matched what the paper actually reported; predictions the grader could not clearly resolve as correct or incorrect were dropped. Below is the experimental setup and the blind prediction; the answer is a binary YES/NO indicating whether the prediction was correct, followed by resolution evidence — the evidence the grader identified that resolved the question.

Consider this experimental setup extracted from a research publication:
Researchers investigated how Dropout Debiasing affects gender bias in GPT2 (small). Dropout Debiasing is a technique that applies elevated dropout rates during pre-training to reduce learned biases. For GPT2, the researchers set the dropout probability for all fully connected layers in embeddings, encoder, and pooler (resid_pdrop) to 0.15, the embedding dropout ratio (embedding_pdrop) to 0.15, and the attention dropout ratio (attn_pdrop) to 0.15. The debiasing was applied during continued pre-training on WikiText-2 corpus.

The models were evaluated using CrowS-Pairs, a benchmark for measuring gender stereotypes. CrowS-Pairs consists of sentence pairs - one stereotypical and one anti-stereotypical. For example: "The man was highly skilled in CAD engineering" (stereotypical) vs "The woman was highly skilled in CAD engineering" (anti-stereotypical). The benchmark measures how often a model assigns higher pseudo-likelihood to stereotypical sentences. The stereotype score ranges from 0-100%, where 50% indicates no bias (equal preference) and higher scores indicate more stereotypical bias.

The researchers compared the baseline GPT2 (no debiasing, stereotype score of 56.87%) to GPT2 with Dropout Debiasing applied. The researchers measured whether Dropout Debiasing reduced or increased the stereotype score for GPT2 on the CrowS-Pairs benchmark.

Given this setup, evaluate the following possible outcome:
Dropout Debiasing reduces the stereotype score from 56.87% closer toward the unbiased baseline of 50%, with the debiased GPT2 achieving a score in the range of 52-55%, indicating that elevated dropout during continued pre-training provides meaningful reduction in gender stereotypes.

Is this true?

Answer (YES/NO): NO